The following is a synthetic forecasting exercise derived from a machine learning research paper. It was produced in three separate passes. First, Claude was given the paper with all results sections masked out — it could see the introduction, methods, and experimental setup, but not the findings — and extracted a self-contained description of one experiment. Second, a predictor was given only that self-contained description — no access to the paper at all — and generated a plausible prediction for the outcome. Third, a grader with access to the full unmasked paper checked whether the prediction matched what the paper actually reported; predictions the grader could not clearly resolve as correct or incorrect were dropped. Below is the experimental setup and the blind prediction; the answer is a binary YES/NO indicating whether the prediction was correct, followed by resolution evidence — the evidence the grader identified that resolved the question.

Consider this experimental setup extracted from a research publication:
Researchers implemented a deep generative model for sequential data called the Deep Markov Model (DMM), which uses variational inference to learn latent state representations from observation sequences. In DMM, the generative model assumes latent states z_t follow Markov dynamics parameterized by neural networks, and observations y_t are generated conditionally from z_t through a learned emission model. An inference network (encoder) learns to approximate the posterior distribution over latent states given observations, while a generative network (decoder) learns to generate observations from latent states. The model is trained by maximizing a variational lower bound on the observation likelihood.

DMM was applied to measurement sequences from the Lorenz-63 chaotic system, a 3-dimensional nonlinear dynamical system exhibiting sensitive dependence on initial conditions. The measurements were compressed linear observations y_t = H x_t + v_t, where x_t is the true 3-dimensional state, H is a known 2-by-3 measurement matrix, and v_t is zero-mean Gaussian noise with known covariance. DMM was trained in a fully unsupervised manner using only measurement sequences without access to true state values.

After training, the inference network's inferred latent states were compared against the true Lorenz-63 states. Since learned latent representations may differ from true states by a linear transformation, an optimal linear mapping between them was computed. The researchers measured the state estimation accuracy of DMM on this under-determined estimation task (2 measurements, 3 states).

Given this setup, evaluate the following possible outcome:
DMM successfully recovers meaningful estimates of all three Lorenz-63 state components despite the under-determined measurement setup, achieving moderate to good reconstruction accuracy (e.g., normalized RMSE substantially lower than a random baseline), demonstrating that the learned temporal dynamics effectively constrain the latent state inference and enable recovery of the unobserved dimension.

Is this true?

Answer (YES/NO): NO